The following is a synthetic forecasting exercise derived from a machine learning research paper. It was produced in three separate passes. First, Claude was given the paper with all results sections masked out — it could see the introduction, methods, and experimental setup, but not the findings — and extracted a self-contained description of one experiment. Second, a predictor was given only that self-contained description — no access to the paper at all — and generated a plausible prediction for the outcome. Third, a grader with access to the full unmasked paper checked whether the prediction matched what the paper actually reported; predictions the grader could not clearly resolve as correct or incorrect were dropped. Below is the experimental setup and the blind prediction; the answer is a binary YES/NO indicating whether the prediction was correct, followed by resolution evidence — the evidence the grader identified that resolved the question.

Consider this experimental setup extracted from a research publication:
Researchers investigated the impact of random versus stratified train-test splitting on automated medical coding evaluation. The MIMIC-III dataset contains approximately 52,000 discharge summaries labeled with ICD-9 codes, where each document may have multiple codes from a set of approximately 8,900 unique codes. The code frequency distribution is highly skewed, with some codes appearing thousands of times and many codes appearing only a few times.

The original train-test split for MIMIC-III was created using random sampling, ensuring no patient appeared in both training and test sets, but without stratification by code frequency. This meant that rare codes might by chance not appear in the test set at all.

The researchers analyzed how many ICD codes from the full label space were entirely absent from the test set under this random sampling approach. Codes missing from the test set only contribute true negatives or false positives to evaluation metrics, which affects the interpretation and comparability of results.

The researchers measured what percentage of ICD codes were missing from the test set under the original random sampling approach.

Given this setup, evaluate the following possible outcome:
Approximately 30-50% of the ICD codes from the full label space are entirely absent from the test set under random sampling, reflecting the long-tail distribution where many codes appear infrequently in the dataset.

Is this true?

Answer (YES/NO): NO